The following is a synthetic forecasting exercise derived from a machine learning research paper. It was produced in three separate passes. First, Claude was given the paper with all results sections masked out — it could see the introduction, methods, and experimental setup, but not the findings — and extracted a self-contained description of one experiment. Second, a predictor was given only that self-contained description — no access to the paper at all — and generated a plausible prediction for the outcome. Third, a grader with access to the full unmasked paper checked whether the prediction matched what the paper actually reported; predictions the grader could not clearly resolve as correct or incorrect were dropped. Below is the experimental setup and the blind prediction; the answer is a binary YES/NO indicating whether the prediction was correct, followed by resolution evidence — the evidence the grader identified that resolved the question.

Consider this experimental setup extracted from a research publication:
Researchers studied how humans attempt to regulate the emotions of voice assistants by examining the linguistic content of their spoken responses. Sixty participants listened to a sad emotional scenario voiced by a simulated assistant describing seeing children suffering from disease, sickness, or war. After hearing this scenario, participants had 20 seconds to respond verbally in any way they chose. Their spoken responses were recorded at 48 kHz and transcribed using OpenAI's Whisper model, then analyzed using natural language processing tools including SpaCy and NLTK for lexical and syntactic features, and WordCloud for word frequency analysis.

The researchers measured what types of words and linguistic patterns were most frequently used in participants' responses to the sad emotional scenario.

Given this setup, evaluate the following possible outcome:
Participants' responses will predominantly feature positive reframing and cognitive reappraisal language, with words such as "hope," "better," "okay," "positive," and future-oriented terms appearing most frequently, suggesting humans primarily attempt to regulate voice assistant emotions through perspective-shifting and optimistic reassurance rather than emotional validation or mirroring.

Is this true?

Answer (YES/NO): NO